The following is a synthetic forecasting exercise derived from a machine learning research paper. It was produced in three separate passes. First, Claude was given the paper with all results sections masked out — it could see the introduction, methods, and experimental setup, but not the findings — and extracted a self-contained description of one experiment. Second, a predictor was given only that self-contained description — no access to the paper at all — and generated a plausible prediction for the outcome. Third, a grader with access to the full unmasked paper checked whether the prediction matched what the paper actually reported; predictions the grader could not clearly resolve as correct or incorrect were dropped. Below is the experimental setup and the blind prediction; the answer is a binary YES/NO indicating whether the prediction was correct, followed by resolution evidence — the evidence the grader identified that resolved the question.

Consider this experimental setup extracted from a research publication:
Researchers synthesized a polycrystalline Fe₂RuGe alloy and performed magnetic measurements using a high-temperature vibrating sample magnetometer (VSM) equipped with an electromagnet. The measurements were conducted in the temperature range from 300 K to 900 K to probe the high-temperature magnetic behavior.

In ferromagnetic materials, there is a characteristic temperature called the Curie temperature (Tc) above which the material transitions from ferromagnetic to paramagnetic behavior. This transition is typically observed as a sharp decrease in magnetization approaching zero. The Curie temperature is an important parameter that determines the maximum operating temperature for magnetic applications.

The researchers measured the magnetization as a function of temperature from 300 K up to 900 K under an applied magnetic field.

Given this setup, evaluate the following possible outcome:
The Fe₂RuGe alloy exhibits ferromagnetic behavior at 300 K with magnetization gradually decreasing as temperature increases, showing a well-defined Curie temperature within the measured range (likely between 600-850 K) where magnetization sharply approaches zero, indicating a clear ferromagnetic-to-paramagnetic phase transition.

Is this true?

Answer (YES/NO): NO